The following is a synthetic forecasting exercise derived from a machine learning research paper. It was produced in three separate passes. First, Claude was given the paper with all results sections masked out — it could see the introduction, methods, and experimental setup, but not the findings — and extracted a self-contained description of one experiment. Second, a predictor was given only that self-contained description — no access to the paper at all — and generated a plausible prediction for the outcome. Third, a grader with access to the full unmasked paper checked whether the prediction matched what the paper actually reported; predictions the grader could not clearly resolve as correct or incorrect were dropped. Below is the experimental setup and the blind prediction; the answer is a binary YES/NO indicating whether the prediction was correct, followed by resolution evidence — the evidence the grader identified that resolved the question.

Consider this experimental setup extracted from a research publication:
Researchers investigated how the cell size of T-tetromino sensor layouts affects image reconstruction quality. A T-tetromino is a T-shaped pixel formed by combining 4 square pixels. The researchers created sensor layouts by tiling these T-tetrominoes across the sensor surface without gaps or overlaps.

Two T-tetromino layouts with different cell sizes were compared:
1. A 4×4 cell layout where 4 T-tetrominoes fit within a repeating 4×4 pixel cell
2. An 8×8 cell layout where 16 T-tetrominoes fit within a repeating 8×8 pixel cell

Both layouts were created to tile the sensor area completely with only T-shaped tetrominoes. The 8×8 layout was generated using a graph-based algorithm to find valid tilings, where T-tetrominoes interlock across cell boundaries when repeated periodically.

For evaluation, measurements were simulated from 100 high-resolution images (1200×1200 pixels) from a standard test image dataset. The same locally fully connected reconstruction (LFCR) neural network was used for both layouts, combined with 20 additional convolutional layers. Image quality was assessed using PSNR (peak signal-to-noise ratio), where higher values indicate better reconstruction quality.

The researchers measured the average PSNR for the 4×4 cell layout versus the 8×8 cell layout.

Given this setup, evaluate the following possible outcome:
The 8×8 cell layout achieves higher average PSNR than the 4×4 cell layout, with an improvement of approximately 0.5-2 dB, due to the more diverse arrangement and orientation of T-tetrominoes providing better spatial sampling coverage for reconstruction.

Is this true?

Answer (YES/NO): NO